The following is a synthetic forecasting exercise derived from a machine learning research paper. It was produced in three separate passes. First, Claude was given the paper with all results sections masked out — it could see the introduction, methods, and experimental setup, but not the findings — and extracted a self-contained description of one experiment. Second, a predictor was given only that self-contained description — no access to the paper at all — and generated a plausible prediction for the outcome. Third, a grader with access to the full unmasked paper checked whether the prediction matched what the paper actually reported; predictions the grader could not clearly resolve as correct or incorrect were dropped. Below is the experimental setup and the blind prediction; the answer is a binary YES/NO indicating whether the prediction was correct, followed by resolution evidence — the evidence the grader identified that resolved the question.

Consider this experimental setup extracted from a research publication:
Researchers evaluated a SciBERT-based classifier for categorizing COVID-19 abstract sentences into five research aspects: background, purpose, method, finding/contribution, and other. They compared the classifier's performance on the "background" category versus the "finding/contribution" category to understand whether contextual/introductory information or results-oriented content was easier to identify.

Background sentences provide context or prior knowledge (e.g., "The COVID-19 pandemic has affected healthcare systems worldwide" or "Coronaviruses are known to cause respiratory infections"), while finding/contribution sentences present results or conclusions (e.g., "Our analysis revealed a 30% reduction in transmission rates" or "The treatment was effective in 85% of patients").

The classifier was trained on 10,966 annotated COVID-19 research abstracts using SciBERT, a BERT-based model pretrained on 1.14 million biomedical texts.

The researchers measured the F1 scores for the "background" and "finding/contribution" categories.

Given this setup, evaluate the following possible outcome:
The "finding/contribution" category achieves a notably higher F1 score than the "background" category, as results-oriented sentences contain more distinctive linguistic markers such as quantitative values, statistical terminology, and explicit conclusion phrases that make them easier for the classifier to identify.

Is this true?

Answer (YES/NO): NO